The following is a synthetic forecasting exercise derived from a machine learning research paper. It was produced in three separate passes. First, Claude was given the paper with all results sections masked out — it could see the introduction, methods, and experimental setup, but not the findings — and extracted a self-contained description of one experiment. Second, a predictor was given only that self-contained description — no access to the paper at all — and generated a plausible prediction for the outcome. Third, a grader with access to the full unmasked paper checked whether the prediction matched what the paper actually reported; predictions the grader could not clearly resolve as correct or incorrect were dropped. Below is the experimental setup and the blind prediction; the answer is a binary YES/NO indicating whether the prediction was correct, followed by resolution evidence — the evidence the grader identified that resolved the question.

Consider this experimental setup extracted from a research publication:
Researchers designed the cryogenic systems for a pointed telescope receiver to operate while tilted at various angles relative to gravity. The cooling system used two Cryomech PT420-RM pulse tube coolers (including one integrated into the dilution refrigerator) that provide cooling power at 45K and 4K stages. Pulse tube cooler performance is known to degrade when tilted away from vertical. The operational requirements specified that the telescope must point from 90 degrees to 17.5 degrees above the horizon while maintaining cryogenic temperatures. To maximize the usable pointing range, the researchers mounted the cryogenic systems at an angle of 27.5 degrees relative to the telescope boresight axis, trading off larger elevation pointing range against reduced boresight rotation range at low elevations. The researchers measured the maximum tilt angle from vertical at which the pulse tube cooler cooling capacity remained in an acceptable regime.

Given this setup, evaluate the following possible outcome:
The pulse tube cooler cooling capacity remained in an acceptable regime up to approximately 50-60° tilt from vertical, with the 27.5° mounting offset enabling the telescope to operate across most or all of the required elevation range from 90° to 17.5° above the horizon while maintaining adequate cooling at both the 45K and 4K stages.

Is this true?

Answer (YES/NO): NO